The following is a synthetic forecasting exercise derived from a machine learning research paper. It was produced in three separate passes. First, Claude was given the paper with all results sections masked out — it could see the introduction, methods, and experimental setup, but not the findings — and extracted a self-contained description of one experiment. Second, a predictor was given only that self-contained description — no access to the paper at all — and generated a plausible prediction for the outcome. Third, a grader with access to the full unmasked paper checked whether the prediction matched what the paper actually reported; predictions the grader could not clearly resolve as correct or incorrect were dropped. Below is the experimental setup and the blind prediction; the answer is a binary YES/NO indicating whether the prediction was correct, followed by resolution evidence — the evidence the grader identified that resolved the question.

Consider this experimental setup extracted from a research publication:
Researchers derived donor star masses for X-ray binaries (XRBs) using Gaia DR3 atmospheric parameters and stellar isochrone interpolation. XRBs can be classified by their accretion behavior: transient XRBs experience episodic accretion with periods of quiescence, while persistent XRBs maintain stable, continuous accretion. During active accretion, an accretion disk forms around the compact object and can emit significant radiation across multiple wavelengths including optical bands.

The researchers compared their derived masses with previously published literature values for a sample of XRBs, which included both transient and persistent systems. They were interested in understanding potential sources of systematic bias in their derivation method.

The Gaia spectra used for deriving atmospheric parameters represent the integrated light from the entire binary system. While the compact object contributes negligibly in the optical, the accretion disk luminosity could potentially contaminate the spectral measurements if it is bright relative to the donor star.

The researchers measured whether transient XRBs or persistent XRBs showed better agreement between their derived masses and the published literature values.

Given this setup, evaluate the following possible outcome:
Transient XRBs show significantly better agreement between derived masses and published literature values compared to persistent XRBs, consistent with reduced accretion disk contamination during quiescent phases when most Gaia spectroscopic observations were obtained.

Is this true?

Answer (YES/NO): YES